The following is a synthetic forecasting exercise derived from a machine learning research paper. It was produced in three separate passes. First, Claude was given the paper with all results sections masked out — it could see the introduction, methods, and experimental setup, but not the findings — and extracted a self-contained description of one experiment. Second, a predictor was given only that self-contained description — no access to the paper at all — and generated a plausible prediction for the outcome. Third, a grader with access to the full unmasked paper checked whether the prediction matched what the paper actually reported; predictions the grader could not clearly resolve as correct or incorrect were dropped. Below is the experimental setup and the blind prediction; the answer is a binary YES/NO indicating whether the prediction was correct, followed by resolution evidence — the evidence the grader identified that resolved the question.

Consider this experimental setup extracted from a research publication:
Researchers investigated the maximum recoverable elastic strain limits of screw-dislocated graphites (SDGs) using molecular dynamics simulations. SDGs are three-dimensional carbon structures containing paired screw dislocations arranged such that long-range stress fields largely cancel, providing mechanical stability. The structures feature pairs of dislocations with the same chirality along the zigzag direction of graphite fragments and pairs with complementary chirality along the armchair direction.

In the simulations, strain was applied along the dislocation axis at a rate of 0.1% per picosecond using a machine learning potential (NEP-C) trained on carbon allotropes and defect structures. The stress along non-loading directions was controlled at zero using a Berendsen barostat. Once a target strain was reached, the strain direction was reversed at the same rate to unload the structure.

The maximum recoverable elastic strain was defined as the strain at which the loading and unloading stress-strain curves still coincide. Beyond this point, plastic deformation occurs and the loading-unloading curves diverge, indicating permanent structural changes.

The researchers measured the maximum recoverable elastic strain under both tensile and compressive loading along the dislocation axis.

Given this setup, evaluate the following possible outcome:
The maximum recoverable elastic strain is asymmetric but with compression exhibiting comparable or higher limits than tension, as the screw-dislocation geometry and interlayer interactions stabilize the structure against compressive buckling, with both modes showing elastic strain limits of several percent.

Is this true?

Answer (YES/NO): NO